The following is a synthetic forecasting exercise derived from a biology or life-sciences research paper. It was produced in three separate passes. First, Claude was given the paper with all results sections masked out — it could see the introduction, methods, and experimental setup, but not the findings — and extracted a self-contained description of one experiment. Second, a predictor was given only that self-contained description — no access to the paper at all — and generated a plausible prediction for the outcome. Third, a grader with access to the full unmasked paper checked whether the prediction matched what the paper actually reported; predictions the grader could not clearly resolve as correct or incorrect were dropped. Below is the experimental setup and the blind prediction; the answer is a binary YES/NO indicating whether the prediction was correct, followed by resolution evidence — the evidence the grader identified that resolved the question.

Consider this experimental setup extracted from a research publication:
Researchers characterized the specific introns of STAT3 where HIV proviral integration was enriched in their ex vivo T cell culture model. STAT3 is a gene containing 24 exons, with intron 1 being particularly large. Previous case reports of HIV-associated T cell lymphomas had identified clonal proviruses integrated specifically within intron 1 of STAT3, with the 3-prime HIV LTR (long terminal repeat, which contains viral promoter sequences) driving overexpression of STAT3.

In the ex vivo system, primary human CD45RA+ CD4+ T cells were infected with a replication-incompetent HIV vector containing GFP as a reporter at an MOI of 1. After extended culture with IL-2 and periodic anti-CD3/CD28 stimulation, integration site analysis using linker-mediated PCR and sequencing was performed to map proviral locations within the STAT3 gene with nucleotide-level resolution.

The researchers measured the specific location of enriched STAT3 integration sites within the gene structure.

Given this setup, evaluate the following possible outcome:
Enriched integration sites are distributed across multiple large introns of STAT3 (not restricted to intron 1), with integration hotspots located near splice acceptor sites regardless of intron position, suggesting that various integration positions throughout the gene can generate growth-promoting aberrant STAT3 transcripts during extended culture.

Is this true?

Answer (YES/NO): NO